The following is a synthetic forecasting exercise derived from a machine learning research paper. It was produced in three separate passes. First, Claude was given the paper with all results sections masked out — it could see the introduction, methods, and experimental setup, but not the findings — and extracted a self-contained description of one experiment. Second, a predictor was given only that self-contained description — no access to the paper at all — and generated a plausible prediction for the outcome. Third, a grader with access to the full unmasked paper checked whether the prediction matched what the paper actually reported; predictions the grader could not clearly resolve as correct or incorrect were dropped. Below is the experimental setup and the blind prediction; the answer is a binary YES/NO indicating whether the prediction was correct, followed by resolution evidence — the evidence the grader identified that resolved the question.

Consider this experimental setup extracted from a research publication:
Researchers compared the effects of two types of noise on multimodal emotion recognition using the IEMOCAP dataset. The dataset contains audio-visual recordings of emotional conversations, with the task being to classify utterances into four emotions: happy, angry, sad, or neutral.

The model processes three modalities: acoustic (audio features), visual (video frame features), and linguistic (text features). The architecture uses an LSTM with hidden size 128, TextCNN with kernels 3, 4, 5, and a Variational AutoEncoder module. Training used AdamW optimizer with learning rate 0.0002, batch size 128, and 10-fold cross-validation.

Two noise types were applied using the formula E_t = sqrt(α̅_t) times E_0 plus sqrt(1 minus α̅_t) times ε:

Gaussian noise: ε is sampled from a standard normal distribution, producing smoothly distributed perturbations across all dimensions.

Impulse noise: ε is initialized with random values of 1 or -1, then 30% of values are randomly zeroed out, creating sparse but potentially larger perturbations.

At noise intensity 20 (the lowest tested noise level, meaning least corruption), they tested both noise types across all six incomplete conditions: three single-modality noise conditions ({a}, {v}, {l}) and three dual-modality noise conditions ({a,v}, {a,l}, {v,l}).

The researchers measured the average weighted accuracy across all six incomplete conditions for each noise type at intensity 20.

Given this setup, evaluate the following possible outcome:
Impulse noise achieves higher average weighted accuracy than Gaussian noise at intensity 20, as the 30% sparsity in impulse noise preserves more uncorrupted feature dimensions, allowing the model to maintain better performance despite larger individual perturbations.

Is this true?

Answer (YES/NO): YES